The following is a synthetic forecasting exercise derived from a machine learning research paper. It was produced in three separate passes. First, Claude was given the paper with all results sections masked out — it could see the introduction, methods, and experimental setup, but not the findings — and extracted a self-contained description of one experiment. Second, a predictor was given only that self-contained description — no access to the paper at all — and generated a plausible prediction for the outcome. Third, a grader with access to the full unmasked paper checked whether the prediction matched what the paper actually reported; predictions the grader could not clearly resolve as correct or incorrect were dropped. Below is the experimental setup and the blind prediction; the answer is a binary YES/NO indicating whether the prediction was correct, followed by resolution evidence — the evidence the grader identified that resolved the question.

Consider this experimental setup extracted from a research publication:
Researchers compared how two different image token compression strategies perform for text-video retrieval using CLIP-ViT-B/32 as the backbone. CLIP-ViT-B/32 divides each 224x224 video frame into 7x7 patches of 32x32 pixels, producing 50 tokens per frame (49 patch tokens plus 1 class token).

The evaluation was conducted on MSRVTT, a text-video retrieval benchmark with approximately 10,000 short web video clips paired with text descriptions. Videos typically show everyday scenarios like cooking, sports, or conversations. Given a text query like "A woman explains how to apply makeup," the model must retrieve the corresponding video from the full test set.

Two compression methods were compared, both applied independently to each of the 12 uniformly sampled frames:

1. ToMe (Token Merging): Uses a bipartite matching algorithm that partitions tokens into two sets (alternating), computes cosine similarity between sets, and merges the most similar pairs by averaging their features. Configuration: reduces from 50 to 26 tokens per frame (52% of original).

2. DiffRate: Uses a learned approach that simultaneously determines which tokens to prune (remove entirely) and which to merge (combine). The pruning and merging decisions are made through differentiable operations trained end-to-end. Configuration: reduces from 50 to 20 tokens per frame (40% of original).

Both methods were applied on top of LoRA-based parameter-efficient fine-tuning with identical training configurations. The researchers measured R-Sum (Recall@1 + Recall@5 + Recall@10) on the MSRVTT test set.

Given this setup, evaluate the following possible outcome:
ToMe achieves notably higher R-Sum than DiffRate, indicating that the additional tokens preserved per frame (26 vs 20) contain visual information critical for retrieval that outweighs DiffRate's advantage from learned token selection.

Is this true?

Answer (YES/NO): NO